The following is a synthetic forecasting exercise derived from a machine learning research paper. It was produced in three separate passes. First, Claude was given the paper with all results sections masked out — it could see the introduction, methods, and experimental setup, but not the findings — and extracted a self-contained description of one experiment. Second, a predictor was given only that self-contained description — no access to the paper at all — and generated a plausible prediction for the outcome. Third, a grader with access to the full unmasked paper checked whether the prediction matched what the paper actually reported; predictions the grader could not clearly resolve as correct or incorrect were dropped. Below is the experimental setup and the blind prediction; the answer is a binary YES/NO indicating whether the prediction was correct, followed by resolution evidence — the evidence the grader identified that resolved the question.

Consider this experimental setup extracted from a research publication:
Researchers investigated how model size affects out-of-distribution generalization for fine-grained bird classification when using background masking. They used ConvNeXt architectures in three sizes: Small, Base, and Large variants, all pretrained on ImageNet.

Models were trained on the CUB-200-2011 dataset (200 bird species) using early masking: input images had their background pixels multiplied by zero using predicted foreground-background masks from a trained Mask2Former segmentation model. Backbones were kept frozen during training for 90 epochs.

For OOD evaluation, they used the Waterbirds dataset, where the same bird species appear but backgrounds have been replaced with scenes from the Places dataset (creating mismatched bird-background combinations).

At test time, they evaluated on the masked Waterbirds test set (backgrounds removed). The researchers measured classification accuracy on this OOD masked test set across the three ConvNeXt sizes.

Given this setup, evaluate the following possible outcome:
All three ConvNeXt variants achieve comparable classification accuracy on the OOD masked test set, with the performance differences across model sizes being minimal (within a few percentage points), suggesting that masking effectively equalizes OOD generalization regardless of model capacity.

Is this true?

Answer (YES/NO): NO